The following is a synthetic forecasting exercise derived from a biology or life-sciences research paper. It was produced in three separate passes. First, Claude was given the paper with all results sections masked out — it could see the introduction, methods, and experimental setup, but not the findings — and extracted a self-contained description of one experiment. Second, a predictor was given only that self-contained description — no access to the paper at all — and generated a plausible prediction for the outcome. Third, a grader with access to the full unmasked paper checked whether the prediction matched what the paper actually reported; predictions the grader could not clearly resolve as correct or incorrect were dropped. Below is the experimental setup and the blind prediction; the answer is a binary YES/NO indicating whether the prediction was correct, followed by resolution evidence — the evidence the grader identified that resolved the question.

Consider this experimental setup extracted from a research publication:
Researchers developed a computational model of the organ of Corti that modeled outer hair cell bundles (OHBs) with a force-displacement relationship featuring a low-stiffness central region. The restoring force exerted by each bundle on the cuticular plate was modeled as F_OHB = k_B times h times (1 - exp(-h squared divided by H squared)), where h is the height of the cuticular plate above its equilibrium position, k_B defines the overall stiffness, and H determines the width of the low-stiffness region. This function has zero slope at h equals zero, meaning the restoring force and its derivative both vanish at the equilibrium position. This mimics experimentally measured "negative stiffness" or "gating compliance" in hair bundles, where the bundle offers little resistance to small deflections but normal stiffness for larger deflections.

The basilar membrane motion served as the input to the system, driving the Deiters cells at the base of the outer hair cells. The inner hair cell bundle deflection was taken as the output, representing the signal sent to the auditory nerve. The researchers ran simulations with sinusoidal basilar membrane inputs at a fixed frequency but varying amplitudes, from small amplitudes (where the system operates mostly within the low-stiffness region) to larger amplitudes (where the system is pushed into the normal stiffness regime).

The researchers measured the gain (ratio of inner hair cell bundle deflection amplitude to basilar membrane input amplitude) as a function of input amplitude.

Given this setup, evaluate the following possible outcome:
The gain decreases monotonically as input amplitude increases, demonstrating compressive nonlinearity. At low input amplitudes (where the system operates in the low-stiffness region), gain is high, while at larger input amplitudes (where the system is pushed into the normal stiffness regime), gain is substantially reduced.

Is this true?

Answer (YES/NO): YES